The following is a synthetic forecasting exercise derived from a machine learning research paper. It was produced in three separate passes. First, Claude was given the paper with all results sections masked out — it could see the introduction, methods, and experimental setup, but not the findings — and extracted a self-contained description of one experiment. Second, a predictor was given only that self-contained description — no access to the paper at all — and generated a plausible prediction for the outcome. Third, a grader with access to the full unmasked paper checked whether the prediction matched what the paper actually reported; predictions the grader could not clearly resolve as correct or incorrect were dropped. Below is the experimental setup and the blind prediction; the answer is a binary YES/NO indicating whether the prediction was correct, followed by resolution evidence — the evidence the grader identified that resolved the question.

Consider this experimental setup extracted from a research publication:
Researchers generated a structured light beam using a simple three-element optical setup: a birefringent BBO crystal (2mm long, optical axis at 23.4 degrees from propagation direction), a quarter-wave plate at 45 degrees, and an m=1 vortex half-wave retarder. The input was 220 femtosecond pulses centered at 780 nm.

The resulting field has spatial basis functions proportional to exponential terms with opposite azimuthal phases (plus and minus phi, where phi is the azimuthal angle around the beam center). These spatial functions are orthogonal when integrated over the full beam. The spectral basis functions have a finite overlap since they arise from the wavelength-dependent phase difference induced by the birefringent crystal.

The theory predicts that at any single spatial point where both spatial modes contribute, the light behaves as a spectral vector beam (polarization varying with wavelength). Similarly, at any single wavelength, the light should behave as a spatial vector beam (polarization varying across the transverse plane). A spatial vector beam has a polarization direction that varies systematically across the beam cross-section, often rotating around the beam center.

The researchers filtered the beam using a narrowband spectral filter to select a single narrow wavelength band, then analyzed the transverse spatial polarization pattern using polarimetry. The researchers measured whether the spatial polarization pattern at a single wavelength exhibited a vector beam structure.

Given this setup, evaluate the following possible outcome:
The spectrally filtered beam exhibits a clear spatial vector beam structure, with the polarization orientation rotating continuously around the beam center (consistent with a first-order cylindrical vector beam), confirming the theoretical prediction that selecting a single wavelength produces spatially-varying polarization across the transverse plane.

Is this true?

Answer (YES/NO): YES